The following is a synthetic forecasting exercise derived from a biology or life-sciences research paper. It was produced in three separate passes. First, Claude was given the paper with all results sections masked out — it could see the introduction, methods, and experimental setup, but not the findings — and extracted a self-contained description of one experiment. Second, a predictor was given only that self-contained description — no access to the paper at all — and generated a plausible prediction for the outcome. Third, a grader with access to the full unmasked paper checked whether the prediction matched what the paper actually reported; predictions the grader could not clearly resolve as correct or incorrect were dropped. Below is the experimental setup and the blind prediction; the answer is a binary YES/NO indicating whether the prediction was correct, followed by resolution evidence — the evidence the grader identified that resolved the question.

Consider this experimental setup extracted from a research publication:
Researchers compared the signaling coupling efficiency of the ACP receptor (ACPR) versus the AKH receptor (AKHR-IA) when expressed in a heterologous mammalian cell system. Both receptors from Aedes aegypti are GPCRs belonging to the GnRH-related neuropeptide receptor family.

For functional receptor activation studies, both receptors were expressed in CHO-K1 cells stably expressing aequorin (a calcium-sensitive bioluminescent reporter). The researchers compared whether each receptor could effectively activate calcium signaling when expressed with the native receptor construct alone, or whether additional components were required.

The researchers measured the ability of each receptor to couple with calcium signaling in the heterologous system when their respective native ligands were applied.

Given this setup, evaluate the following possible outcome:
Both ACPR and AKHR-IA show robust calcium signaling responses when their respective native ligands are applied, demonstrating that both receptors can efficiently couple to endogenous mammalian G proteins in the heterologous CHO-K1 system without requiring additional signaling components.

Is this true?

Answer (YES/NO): NO